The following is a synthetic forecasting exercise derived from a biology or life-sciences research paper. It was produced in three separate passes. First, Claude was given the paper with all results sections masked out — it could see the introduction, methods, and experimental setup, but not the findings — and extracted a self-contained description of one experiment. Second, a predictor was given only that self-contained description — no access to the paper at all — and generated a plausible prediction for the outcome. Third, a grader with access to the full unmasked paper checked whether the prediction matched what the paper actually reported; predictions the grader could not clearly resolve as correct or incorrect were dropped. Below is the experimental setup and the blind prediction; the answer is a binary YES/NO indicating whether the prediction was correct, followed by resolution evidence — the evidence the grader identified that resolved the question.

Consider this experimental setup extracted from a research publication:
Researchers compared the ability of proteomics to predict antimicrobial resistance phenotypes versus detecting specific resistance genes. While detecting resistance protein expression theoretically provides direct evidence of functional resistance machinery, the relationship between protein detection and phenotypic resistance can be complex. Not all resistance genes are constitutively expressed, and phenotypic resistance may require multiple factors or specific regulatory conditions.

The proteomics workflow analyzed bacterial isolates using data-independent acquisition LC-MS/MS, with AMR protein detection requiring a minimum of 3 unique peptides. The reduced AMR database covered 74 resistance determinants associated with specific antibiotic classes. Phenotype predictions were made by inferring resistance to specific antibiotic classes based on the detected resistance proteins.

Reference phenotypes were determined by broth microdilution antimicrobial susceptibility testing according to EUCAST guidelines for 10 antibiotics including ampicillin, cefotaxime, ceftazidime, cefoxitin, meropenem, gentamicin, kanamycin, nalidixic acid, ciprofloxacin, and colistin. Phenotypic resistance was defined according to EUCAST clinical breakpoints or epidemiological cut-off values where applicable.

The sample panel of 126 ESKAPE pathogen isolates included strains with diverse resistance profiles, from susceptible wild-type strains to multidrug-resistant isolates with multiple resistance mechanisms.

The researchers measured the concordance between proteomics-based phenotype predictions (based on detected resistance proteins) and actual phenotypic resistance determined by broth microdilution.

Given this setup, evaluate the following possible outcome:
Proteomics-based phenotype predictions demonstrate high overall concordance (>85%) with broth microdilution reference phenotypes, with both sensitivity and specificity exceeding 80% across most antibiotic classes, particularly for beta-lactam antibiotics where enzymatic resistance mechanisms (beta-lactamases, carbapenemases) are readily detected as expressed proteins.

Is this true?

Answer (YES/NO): YES